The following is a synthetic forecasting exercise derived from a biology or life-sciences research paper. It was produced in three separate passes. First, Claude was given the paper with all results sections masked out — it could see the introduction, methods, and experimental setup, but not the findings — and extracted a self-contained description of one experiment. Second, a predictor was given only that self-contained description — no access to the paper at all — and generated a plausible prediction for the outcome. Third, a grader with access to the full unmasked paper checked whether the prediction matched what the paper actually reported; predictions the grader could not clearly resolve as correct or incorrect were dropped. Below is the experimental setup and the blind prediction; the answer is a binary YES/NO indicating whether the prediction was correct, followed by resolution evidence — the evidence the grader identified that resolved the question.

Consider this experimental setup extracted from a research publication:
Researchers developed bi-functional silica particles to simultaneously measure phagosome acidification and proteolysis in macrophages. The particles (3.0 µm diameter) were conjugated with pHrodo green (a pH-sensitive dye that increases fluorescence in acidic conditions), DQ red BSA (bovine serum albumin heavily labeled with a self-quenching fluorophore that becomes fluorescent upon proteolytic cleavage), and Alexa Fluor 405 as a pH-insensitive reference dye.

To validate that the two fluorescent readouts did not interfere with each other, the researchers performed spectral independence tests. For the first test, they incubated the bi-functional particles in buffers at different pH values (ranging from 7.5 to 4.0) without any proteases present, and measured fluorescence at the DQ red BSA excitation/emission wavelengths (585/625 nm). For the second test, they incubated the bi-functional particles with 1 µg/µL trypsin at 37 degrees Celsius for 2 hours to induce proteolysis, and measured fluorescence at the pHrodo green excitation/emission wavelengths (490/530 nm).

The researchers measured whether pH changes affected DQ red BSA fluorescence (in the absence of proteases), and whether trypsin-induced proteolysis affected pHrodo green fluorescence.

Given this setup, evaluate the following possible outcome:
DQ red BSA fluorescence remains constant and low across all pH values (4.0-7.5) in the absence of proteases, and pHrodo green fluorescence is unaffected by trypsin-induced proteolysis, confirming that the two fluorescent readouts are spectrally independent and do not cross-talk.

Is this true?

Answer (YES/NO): YES